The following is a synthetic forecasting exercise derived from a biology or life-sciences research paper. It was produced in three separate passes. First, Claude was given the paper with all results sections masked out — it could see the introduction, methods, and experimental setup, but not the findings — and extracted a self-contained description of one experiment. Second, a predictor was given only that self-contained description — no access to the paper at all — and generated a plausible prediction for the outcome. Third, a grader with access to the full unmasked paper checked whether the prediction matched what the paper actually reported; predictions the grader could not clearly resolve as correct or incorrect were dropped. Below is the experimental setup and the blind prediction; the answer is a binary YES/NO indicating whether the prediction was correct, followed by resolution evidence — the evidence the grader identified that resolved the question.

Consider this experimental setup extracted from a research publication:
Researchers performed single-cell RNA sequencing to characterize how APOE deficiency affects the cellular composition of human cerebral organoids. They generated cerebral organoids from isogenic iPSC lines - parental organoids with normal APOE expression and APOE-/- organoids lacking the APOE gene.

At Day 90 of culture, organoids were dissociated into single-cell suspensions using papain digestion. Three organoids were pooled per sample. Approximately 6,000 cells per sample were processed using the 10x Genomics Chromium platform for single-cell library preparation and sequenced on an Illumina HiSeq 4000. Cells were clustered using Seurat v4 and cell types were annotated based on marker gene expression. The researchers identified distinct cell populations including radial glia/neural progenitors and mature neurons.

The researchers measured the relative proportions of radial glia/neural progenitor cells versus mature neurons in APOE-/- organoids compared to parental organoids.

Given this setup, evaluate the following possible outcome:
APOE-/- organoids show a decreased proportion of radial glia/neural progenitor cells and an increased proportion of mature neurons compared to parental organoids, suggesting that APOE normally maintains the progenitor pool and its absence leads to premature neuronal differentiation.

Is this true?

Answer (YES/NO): NO